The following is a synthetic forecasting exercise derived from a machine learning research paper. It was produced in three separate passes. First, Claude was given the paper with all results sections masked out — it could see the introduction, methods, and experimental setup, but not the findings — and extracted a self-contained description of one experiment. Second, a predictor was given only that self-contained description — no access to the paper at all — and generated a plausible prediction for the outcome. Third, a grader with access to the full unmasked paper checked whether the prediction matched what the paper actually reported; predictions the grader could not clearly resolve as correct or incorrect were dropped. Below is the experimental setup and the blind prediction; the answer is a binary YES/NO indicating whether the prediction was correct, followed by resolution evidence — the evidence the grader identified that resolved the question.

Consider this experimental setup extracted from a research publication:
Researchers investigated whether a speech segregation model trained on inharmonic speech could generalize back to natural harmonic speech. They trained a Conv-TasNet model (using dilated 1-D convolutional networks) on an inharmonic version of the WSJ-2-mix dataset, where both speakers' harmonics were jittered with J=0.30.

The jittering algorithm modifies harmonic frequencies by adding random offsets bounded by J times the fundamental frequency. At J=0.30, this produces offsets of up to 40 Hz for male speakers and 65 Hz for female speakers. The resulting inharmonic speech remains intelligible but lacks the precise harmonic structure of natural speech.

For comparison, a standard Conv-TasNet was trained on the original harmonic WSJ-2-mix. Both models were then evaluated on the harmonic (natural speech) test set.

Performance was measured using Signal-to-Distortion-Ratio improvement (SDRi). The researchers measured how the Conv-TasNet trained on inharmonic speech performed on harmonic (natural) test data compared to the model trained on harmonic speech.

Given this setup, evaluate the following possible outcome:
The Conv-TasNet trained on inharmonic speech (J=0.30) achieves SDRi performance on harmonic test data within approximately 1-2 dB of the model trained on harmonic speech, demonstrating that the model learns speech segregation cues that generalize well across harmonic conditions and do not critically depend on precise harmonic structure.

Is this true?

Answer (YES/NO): NO